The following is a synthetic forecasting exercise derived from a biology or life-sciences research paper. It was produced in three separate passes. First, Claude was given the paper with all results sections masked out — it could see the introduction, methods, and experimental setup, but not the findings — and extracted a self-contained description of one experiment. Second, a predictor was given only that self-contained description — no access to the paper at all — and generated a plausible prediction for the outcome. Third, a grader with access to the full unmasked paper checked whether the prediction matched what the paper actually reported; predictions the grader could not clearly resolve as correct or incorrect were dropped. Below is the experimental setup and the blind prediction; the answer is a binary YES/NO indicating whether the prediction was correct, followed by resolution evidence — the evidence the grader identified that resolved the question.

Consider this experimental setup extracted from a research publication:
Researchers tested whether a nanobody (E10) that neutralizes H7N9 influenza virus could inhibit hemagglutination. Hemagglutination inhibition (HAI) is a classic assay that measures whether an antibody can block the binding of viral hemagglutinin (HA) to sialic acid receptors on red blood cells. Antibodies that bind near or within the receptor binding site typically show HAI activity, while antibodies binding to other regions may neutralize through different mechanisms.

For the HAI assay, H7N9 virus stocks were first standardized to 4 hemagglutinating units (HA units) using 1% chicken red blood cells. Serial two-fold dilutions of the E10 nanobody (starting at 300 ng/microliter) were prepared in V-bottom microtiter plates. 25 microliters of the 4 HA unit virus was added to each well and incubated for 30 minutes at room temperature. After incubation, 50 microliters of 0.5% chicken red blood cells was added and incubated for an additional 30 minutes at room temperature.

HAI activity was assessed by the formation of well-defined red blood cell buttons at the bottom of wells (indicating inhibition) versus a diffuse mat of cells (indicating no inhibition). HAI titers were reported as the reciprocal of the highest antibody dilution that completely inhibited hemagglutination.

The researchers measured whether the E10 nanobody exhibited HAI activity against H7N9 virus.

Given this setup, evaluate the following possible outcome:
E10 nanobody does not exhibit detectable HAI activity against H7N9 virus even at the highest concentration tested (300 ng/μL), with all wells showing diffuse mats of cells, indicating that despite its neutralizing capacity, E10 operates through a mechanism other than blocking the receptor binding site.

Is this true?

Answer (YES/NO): NO